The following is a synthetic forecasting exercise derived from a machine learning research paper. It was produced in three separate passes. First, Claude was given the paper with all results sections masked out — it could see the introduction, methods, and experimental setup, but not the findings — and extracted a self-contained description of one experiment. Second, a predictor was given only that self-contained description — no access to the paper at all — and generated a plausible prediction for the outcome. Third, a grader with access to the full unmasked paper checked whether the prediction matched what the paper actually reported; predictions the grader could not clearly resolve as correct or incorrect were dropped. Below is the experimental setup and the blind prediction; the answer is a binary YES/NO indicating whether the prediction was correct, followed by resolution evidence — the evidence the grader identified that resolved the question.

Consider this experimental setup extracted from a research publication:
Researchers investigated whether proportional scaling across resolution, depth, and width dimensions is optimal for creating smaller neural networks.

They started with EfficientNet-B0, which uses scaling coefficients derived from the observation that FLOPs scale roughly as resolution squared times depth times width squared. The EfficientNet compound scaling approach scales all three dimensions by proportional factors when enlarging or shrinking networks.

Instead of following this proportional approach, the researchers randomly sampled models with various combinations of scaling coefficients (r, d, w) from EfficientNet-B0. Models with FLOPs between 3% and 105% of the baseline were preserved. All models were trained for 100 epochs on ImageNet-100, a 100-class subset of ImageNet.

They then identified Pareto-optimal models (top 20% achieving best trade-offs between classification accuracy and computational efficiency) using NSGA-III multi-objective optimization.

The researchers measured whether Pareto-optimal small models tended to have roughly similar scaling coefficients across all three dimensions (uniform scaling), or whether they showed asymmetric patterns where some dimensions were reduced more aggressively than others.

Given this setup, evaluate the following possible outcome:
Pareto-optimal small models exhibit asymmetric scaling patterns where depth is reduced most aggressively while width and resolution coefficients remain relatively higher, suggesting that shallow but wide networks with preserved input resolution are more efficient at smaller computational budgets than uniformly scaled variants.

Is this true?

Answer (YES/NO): NO